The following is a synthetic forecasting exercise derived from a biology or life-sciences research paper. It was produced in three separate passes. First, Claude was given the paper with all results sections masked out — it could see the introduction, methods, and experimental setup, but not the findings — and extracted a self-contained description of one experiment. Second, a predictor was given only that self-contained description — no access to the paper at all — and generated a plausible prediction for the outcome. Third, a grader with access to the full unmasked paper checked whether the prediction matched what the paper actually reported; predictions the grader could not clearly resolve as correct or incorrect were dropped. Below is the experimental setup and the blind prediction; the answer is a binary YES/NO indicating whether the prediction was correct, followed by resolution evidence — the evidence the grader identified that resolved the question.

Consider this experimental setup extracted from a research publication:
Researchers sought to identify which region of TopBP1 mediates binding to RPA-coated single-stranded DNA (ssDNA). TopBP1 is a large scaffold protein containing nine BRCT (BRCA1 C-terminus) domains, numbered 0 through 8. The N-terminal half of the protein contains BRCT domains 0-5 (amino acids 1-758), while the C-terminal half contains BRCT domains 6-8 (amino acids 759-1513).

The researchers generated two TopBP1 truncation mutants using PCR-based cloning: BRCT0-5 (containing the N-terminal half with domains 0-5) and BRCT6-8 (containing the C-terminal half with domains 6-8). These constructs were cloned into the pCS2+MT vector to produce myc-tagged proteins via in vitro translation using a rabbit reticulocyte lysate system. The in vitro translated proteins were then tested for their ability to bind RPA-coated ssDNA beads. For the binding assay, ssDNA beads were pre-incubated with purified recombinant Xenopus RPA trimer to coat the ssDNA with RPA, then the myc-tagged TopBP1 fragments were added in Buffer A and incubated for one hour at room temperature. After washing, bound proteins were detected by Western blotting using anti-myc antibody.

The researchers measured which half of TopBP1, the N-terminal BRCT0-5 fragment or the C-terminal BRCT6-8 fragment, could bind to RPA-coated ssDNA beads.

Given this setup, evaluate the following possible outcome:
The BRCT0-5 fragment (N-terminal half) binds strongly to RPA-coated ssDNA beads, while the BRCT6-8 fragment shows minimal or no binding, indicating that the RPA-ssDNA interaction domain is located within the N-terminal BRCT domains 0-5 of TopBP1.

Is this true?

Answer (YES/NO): YES